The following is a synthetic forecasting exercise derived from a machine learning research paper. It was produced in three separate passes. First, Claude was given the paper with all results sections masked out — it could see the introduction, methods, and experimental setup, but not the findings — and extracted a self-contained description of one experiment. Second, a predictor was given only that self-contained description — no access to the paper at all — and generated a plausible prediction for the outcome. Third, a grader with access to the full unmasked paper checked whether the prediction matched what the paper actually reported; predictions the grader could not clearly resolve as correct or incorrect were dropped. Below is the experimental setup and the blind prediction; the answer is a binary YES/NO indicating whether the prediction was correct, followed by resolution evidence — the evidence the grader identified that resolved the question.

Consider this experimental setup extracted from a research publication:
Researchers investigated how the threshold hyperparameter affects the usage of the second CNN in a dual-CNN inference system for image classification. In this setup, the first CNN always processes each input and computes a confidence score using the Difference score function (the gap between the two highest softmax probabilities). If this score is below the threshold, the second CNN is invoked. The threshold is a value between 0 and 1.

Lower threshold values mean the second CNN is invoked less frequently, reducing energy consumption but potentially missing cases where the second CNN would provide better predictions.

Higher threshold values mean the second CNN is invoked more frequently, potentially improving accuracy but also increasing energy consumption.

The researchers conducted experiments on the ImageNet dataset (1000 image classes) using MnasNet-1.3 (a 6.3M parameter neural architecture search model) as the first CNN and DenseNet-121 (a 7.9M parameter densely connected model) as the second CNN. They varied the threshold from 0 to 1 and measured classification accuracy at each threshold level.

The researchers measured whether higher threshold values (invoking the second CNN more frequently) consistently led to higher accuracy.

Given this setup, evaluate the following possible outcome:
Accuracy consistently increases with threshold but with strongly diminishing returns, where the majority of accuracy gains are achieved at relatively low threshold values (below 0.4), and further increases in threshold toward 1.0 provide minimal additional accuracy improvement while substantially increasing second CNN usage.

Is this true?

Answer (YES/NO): NO